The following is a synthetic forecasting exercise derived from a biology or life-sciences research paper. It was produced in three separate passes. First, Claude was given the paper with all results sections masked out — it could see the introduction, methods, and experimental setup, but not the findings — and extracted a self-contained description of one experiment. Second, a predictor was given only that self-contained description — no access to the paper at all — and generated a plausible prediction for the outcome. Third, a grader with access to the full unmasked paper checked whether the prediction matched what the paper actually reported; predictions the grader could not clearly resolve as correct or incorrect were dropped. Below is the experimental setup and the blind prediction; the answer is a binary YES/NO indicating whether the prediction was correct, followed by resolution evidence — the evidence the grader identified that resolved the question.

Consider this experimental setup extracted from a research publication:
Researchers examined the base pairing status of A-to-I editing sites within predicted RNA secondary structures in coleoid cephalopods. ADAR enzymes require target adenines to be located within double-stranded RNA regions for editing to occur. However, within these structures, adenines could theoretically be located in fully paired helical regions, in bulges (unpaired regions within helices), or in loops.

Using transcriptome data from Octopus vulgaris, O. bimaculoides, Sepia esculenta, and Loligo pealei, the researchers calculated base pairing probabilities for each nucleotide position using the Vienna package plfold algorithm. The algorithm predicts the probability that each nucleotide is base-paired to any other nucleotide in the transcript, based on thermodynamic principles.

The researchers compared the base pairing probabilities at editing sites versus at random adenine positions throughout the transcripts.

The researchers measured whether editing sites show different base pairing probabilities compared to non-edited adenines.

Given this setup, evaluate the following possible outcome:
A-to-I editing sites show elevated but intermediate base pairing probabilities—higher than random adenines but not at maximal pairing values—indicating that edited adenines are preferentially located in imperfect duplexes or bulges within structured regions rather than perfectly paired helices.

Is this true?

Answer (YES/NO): NO